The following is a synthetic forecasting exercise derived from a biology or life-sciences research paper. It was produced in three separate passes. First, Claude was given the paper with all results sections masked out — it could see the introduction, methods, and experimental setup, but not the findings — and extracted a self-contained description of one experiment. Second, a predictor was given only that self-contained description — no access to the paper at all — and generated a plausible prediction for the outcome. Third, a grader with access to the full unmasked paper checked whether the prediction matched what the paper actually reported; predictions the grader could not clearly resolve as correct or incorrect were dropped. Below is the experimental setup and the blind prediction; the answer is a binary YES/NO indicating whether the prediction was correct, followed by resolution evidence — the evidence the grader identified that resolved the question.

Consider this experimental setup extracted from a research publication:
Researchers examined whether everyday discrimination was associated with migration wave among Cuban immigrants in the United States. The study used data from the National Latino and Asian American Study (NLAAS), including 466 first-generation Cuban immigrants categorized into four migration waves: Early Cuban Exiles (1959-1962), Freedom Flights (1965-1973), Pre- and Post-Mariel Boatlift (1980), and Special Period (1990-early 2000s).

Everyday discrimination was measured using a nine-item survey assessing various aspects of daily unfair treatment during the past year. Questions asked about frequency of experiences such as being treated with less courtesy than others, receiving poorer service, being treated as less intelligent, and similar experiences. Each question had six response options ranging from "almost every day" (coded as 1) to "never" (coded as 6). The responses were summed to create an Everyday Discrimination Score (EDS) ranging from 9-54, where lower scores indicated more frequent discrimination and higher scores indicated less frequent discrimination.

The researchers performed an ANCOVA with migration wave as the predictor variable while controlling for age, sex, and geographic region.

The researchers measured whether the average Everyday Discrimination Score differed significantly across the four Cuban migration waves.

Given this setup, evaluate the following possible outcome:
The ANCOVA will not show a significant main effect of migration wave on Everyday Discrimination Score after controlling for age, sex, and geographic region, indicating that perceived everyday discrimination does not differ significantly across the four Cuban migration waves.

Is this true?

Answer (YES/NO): YES